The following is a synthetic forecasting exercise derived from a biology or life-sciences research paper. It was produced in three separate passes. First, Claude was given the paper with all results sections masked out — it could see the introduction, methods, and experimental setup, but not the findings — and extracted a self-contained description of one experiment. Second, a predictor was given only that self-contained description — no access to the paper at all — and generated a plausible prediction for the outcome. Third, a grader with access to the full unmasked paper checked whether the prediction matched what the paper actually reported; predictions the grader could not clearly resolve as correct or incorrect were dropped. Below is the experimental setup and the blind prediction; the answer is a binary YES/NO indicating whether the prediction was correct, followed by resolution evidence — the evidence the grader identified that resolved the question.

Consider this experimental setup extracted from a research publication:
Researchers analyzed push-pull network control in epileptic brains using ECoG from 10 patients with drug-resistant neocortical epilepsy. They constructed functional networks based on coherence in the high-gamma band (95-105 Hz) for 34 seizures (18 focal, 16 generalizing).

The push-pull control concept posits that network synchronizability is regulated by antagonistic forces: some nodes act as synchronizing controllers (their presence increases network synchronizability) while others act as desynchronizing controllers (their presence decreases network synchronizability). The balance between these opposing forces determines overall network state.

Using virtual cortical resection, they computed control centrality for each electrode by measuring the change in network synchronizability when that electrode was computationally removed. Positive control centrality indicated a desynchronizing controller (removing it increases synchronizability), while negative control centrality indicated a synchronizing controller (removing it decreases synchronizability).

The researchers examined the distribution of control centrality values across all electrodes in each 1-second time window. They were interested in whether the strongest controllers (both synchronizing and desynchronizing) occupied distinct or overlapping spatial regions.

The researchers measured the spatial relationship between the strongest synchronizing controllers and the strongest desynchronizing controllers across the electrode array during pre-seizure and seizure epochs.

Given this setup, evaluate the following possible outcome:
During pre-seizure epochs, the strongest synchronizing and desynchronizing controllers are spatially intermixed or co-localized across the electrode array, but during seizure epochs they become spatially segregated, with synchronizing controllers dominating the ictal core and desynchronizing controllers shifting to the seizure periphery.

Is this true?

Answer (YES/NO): NO